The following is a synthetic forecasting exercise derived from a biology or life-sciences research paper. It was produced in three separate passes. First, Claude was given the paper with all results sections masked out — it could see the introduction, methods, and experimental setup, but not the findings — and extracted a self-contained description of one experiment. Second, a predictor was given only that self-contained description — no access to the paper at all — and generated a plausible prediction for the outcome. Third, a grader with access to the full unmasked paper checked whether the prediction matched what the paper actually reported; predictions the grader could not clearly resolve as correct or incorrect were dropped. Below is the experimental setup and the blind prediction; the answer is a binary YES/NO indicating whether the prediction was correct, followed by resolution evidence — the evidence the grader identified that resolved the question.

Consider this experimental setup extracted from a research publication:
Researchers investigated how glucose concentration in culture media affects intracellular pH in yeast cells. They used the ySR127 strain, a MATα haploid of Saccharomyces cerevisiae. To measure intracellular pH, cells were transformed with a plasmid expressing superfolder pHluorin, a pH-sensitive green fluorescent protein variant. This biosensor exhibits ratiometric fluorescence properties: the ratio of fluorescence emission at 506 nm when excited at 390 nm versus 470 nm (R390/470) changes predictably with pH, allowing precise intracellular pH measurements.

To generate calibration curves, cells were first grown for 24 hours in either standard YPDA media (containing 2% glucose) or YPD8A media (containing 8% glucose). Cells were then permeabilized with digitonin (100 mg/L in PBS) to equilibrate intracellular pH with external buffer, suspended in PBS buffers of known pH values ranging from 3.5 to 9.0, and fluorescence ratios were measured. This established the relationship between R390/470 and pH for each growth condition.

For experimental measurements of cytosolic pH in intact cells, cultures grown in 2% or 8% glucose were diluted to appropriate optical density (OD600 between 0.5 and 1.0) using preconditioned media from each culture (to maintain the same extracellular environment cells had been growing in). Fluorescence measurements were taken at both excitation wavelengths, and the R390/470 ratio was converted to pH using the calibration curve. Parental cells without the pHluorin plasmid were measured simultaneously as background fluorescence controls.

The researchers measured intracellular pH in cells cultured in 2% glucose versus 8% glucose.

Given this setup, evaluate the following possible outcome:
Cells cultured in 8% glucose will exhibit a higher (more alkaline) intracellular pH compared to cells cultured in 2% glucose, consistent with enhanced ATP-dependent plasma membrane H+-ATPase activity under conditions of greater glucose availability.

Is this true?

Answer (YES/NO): NO